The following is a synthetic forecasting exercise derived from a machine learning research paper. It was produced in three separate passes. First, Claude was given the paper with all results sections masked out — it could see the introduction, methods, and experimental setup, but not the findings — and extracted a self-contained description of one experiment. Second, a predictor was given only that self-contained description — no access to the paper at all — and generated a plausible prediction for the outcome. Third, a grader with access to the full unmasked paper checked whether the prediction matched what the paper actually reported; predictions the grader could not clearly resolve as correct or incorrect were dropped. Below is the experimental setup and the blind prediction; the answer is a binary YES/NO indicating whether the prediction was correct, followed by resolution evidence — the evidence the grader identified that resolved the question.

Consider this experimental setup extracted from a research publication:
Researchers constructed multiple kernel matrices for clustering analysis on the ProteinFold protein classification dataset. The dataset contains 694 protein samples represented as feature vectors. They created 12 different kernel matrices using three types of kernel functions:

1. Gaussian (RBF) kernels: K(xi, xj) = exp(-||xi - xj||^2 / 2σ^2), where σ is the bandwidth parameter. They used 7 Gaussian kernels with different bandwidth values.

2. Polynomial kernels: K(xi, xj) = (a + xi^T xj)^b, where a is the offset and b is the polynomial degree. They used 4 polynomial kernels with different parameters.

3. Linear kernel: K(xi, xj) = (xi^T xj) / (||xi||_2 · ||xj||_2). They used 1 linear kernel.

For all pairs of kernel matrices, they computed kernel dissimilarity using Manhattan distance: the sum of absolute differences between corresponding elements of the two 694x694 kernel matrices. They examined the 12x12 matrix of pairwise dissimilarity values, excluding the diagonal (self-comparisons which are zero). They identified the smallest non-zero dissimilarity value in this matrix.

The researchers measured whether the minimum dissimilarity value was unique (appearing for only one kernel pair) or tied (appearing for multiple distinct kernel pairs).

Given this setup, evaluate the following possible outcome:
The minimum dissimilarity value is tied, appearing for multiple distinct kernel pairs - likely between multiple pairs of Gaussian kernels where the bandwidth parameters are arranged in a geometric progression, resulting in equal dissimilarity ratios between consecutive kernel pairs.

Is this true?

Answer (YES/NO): NO